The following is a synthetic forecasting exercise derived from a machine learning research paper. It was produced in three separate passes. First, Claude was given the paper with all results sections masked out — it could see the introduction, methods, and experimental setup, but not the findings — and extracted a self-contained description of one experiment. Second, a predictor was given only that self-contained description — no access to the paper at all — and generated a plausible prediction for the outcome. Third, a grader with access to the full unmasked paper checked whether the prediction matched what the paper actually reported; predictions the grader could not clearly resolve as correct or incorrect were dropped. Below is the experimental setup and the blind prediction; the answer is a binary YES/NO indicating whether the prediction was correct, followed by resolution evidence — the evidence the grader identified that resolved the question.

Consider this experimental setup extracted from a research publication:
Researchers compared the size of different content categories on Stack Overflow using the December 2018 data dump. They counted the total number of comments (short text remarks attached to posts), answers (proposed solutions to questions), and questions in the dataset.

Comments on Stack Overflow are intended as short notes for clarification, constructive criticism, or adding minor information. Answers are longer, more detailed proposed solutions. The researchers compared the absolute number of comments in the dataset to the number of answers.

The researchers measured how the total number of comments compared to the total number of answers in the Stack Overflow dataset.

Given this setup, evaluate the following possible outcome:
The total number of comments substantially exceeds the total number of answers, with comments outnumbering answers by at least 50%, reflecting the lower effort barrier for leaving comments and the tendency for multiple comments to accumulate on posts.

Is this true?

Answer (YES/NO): NO